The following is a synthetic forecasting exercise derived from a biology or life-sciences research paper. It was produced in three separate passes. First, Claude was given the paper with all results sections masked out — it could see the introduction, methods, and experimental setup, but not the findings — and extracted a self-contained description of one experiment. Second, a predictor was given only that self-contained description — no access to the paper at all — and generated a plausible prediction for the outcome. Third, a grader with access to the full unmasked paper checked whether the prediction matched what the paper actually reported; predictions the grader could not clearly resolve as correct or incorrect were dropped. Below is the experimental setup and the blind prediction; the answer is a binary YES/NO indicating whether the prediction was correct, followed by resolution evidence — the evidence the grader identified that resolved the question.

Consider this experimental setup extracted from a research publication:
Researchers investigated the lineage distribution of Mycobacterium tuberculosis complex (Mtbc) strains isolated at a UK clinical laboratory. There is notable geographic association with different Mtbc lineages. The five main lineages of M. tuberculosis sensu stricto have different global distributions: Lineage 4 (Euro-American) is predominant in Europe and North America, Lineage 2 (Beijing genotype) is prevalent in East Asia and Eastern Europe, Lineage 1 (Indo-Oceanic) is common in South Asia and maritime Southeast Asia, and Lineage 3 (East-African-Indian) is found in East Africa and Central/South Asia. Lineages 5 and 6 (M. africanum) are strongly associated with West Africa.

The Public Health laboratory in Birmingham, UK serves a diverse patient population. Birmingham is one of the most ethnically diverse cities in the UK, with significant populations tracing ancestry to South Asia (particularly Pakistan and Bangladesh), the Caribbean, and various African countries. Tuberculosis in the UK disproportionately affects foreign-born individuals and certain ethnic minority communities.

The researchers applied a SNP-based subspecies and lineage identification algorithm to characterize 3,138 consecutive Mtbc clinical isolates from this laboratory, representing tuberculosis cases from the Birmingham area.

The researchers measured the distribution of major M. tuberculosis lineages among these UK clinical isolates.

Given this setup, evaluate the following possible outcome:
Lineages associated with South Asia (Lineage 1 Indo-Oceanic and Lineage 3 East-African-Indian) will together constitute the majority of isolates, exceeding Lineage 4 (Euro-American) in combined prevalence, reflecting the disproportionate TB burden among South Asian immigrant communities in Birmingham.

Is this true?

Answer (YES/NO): NO